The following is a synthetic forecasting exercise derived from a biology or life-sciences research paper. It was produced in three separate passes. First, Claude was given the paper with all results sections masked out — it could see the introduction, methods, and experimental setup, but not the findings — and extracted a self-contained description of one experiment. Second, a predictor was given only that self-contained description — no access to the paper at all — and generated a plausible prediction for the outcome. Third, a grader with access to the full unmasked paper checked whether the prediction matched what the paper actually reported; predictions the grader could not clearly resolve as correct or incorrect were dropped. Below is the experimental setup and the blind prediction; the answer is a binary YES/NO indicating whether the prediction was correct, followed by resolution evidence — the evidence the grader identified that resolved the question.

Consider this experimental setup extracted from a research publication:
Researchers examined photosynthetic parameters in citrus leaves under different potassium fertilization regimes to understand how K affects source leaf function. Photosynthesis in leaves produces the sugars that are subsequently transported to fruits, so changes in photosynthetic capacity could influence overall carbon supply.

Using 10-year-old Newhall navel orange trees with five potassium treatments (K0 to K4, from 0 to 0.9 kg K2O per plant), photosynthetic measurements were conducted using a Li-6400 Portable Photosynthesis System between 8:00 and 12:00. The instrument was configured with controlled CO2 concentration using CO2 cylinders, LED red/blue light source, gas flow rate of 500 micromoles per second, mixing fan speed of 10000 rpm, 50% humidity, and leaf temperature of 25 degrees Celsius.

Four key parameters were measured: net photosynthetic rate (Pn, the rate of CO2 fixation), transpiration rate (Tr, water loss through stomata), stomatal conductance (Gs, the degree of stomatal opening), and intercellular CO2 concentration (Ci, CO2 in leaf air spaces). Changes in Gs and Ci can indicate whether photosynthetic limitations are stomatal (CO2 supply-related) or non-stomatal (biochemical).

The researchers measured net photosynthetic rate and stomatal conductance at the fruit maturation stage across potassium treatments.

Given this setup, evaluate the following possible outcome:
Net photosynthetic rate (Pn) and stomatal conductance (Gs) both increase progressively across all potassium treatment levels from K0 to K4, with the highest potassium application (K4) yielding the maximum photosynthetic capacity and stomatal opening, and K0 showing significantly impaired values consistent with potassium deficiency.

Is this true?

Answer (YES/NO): NO